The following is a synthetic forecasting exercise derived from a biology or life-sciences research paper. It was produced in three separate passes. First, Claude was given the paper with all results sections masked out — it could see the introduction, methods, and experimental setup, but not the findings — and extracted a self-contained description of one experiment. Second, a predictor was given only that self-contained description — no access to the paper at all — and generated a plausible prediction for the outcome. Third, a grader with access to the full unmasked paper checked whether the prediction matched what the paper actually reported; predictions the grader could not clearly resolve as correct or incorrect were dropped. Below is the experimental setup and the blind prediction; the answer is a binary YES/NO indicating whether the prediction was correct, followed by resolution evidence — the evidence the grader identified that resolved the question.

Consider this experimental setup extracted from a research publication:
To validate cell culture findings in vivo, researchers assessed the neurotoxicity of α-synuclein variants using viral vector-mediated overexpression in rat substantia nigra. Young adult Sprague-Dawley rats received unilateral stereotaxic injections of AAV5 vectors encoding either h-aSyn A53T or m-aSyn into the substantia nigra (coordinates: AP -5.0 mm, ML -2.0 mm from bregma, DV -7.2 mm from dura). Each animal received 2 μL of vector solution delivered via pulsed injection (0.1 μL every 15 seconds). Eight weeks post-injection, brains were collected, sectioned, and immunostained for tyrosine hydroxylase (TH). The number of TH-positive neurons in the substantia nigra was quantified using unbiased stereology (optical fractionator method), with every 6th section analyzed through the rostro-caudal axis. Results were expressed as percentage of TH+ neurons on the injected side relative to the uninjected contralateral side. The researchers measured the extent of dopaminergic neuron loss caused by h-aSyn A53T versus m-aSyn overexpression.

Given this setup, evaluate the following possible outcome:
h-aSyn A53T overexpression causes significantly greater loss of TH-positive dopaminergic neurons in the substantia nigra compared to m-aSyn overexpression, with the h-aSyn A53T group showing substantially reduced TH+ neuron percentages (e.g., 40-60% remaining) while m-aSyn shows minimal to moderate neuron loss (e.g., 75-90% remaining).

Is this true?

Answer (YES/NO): NO